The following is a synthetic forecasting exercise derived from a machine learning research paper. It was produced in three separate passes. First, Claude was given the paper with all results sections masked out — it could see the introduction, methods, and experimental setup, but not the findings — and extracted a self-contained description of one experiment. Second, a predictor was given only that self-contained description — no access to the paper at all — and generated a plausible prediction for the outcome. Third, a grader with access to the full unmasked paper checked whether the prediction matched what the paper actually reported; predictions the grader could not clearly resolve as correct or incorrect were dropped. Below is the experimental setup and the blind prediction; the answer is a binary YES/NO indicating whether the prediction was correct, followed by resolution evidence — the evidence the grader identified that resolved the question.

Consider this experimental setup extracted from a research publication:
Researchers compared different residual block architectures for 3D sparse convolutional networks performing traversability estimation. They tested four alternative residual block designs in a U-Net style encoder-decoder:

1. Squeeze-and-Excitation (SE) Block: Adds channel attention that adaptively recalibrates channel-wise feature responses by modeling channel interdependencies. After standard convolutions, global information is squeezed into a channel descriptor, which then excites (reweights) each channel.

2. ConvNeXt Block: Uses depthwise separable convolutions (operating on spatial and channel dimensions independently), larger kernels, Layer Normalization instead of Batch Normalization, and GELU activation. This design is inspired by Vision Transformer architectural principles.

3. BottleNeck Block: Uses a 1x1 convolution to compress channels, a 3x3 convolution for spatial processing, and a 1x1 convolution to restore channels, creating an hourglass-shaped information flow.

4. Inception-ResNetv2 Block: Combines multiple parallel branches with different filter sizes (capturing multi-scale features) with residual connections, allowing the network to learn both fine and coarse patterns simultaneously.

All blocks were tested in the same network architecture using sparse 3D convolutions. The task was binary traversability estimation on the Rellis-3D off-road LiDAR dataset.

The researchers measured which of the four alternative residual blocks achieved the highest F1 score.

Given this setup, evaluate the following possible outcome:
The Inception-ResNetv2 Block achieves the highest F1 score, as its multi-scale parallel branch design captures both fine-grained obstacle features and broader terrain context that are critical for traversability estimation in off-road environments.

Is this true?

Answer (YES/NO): YES